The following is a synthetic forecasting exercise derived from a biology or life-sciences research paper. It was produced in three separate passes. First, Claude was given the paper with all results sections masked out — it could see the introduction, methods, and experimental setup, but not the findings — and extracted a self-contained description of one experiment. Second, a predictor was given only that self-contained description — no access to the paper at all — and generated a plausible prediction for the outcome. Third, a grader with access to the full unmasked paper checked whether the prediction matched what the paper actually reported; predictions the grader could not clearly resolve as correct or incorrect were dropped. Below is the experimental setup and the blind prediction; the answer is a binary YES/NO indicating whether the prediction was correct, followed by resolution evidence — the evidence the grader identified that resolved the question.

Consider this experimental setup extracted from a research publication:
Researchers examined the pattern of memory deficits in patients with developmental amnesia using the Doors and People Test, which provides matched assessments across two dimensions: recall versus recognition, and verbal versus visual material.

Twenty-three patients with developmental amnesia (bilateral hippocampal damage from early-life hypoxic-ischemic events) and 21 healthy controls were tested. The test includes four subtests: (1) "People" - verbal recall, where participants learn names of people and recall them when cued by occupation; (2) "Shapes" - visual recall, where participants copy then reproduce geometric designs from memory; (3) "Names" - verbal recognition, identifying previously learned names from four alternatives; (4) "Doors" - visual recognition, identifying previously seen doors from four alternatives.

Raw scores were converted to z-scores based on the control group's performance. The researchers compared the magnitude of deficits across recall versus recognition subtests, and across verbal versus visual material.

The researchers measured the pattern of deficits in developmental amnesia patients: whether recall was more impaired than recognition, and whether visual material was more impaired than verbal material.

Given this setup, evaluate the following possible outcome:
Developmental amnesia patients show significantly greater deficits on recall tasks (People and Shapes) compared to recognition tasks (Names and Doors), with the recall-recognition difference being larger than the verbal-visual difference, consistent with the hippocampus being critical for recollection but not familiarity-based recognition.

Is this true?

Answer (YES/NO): NO